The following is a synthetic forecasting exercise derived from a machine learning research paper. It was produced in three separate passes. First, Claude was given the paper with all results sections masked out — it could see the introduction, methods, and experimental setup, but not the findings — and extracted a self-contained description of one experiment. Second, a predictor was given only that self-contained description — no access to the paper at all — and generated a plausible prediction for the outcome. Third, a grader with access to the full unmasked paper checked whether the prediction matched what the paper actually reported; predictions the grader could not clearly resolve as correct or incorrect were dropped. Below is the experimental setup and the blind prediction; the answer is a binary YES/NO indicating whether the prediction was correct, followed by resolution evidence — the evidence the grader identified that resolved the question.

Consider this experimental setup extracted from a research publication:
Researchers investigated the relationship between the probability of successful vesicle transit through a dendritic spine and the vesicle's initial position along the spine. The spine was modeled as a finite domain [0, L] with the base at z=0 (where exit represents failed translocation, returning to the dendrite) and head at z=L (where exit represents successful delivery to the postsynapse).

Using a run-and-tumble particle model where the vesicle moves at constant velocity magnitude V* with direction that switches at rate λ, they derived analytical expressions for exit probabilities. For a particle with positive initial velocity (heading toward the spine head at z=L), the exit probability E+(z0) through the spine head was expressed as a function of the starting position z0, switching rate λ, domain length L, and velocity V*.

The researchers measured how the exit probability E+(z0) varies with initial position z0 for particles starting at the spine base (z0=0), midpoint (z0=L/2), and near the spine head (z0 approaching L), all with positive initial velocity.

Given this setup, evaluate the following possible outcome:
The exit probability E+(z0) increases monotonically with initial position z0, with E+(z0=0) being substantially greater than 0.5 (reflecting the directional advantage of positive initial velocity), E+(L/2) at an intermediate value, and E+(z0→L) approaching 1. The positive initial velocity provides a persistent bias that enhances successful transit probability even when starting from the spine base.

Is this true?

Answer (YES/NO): NO